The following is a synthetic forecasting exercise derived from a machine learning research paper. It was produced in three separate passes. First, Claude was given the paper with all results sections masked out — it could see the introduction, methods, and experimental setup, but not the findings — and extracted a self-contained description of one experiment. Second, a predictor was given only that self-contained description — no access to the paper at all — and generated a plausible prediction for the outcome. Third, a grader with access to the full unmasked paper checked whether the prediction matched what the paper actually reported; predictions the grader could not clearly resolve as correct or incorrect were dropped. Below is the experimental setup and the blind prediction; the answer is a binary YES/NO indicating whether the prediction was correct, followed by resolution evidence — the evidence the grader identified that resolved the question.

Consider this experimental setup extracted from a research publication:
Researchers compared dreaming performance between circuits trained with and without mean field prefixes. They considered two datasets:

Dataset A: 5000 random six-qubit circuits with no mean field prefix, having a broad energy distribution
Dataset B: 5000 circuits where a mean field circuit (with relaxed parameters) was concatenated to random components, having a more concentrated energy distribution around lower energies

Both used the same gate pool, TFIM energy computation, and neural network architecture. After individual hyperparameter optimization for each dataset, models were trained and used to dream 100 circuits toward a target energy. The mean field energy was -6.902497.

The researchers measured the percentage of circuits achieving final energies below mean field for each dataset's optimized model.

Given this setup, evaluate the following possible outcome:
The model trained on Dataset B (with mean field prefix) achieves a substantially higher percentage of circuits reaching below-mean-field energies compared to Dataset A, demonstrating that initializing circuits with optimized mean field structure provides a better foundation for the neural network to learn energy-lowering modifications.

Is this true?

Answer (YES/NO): YES